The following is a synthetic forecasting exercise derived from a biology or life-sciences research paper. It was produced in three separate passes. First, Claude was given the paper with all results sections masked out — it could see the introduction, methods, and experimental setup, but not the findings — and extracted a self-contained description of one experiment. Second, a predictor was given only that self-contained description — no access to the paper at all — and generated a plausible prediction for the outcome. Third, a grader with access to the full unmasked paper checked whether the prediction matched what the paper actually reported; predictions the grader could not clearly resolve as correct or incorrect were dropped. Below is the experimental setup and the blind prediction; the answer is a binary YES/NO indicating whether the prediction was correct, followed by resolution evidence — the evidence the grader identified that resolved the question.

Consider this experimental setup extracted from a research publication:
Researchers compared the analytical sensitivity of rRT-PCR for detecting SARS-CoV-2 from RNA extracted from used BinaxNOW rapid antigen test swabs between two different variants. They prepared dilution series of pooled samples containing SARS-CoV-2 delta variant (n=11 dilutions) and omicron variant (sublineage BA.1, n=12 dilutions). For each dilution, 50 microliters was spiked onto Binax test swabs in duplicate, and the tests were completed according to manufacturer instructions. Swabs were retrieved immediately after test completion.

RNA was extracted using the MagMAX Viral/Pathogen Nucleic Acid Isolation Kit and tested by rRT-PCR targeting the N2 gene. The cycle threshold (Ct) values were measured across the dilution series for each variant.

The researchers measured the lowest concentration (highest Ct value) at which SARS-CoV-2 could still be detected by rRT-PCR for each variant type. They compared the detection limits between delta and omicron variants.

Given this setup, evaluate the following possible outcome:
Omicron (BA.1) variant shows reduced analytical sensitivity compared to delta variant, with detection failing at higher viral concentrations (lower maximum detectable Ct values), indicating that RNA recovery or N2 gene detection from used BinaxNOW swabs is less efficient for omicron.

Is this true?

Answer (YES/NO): NO